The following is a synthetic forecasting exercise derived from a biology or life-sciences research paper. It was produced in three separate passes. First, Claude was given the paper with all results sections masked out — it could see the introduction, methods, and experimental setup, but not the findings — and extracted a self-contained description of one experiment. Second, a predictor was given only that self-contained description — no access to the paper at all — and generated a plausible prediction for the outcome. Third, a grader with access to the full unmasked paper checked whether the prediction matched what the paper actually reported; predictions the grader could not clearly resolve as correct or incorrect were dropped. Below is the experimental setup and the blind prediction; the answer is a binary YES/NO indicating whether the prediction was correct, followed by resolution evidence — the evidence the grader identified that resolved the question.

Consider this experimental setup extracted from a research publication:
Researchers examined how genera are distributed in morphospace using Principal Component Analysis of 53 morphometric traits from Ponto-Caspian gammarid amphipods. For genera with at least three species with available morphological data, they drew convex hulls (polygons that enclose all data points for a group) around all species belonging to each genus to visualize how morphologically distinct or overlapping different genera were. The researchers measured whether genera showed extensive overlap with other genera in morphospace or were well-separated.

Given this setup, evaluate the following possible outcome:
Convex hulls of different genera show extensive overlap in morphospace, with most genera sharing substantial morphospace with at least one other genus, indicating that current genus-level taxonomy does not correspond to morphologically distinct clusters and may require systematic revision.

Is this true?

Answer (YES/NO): NO